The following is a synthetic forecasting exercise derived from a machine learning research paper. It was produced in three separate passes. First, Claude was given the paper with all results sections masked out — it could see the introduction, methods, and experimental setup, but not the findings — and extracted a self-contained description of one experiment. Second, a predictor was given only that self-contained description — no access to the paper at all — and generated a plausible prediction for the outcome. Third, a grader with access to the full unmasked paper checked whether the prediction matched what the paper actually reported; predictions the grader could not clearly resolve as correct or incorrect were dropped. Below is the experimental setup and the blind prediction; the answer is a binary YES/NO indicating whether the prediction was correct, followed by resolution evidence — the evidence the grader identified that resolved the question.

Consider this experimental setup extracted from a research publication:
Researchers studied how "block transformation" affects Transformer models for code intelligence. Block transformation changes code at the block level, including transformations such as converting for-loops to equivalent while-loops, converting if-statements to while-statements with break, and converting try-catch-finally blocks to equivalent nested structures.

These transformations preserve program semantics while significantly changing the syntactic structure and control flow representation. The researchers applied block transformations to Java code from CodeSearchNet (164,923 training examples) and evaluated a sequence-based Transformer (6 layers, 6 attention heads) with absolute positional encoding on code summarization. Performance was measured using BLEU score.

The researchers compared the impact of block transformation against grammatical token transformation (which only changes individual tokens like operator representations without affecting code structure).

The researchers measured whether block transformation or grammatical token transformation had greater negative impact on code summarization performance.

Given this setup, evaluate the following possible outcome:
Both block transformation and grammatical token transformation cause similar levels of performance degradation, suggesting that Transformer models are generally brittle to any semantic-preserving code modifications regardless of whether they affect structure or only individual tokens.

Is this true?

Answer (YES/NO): NO